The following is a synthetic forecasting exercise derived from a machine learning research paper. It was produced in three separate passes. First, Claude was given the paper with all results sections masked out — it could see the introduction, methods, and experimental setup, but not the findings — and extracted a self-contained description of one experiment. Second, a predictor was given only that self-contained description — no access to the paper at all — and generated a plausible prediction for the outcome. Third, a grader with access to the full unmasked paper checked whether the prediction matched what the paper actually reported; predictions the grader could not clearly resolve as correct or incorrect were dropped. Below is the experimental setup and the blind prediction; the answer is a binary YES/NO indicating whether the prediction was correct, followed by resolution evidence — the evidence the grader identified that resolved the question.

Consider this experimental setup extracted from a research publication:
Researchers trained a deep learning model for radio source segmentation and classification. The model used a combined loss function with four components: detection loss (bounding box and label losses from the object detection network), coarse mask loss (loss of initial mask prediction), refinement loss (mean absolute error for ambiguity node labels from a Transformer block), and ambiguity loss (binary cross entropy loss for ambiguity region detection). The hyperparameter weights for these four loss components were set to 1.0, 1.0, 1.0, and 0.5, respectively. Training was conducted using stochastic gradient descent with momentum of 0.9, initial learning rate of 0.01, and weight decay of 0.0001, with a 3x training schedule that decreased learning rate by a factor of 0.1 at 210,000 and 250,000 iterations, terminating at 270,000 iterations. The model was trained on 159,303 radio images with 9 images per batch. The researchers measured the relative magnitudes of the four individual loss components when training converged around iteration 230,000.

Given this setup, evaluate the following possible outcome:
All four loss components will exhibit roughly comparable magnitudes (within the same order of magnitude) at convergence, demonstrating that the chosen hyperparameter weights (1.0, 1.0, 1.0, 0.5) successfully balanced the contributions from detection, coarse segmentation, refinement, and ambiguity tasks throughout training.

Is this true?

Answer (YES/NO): NO